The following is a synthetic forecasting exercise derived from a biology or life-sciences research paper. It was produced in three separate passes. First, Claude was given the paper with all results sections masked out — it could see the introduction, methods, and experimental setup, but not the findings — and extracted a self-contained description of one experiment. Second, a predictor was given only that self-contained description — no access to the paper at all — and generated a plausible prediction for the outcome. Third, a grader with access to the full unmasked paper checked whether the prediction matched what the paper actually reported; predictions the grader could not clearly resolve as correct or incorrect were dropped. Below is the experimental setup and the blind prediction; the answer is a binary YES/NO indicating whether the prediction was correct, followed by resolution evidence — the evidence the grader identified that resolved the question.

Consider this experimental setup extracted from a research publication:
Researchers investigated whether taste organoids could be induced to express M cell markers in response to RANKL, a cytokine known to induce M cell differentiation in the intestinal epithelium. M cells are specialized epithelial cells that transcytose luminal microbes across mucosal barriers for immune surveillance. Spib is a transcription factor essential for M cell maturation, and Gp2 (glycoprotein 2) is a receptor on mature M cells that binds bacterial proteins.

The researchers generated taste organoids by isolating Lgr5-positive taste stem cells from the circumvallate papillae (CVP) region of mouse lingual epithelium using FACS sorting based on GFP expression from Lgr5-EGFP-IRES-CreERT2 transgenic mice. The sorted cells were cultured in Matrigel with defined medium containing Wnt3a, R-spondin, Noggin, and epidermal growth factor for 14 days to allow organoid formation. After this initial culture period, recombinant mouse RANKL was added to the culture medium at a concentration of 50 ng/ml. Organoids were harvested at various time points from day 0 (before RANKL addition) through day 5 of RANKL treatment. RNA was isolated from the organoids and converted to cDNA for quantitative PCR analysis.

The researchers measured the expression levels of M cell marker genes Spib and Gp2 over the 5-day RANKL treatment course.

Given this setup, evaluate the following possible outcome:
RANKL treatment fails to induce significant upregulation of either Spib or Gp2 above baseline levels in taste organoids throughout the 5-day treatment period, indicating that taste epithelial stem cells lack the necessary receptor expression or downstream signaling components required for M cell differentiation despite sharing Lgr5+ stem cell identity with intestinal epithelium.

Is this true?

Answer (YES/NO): NO